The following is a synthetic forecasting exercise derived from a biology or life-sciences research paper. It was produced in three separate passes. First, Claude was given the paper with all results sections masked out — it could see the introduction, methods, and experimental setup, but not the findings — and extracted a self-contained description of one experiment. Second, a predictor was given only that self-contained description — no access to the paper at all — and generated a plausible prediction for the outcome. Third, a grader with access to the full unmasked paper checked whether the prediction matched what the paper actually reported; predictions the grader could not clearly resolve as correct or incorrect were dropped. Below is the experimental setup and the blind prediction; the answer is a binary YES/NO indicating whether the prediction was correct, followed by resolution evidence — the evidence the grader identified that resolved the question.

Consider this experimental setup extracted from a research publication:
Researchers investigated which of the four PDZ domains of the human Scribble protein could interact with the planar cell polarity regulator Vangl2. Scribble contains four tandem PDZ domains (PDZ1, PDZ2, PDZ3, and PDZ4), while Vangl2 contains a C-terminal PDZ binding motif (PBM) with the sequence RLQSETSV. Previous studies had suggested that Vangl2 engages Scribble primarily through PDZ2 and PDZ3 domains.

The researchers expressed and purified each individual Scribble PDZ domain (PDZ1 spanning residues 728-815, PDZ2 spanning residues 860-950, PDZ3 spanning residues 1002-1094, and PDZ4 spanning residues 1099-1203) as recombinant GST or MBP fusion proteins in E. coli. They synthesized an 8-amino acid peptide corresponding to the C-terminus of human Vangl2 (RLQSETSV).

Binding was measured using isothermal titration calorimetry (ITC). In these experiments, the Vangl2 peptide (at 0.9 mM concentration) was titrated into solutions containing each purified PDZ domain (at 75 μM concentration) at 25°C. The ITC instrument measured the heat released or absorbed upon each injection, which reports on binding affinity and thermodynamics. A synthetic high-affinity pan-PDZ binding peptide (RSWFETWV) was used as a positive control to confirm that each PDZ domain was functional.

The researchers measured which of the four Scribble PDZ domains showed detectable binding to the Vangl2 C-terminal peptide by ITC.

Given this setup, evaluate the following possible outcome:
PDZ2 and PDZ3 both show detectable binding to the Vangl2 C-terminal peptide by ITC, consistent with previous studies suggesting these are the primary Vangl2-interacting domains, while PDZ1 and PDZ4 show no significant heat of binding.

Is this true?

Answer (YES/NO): NO